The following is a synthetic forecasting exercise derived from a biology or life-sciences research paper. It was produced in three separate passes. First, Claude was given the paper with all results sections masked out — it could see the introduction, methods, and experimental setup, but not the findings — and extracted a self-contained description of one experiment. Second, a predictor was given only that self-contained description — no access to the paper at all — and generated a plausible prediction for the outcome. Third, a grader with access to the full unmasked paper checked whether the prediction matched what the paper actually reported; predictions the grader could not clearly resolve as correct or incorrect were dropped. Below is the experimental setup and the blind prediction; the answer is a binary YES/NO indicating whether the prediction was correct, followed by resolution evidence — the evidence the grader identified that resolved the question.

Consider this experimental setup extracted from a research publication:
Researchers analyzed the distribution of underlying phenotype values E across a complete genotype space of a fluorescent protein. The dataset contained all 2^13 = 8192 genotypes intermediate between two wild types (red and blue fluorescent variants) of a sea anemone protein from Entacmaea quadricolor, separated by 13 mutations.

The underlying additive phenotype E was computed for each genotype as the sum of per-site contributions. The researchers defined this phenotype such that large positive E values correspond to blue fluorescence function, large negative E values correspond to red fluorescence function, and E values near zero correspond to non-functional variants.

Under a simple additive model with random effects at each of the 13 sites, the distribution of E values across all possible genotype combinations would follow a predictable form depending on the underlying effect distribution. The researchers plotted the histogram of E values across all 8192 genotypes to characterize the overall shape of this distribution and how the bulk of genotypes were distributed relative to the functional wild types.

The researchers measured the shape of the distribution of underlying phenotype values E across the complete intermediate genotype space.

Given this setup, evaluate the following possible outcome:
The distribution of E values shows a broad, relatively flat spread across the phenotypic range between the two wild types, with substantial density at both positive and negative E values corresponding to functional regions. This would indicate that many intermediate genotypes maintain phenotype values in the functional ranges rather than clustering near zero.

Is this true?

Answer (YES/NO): NO